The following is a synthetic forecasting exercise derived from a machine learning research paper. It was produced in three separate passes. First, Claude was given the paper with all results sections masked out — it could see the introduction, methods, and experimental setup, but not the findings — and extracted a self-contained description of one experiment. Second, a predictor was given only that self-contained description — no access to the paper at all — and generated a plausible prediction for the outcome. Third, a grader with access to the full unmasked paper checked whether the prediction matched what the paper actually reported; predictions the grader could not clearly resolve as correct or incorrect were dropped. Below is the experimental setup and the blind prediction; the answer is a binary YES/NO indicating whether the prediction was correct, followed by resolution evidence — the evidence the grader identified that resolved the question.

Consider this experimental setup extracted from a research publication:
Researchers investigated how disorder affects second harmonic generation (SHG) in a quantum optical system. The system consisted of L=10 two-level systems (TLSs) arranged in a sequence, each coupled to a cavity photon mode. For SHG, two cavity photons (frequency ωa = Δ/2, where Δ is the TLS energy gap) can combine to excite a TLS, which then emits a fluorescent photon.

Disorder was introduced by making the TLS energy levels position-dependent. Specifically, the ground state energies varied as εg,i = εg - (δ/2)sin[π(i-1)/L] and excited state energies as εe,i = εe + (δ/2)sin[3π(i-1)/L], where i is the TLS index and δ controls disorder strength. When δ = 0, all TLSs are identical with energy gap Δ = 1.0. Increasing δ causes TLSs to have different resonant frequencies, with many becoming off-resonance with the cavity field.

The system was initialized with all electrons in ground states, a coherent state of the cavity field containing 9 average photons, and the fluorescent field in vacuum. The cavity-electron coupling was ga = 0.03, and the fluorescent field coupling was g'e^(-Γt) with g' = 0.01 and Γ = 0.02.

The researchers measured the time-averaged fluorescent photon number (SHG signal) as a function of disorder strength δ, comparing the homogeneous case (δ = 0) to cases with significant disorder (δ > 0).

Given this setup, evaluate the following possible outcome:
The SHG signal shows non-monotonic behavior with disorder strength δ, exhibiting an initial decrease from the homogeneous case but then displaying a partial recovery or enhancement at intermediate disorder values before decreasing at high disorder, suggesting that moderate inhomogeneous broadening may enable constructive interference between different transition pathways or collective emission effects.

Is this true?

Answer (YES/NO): NO